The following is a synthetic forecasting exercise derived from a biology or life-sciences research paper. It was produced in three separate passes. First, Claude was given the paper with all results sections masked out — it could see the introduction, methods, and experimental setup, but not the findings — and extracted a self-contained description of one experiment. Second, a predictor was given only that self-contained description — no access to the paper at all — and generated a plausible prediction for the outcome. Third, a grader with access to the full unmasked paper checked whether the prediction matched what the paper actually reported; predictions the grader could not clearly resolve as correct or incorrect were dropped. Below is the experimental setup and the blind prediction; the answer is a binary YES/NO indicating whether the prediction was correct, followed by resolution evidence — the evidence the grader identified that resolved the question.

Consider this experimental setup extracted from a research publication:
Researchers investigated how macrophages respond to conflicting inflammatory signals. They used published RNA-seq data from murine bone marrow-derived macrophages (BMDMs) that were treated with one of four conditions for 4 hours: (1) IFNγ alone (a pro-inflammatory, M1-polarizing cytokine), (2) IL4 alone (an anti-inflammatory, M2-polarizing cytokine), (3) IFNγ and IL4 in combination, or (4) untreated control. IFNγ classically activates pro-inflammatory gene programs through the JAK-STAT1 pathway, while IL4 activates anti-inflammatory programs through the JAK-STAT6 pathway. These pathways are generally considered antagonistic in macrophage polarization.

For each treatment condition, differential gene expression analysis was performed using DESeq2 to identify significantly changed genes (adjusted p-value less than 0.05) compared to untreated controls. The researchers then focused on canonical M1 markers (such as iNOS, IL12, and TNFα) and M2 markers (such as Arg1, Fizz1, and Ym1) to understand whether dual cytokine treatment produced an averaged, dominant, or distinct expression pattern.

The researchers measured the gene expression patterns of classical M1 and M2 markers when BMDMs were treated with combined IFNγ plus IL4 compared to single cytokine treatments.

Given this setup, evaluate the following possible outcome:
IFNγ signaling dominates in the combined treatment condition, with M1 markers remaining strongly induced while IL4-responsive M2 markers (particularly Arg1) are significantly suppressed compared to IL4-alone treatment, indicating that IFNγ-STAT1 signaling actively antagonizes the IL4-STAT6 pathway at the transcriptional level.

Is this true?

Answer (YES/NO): NO